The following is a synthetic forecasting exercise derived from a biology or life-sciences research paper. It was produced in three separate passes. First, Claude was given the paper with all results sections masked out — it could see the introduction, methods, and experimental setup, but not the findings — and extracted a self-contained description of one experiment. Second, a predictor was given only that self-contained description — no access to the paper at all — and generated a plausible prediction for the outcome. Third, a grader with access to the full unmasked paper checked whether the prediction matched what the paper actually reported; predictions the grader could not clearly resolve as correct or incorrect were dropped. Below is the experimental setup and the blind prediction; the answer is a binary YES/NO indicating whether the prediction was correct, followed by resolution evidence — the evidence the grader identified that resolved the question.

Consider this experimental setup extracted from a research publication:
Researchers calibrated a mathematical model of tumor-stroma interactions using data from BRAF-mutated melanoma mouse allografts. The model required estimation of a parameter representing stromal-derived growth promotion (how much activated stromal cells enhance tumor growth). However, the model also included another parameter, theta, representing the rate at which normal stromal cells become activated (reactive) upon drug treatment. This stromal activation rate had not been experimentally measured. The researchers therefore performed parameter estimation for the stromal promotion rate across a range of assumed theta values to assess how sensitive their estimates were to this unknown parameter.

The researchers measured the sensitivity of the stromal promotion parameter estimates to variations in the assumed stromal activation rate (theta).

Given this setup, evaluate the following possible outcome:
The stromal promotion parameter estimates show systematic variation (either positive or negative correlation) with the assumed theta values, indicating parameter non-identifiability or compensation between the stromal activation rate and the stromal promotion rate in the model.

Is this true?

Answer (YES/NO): YES